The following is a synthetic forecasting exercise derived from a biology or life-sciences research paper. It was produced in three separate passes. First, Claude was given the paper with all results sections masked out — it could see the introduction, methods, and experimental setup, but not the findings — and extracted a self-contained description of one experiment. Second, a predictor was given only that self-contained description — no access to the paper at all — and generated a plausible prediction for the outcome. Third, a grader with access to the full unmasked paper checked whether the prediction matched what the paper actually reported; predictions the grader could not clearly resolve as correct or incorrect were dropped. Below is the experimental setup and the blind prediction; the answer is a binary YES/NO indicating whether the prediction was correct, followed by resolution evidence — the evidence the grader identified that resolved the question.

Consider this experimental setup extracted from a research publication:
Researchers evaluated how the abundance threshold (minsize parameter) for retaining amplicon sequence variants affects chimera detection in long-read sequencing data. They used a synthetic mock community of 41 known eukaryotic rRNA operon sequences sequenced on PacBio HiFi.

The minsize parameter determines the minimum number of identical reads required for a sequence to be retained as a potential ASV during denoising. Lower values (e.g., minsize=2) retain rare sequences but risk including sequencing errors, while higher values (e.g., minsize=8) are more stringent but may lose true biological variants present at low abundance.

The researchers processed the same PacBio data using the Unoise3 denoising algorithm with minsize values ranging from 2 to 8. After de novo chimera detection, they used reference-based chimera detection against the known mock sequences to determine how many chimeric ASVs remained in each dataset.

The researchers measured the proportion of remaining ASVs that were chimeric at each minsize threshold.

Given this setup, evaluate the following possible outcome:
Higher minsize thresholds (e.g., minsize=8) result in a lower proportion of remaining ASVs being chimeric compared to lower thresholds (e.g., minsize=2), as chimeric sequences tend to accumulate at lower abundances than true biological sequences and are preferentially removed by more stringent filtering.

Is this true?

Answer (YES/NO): YES